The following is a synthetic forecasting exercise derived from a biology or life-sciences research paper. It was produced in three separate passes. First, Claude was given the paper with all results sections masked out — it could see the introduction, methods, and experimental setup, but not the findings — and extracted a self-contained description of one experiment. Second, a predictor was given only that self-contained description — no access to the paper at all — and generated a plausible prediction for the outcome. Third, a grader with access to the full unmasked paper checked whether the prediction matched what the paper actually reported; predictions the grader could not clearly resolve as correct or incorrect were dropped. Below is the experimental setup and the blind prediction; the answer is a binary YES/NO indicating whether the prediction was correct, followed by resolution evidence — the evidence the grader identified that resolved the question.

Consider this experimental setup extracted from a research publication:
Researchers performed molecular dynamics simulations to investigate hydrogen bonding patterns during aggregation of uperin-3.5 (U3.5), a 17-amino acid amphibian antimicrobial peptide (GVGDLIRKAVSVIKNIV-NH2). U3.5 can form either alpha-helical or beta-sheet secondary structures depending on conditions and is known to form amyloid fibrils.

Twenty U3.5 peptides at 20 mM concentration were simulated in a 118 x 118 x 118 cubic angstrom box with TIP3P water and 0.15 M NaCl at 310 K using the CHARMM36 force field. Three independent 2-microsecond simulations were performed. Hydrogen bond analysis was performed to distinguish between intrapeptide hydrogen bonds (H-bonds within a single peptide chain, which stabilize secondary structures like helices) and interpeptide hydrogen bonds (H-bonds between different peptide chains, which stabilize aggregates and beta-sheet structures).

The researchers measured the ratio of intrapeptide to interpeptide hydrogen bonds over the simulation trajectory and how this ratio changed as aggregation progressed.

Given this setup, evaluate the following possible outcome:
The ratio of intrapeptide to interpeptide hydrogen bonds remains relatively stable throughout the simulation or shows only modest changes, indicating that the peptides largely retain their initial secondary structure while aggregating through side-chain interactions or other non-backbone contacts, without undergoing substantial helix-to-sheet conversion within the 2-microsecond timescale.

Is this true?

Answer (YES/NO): NO